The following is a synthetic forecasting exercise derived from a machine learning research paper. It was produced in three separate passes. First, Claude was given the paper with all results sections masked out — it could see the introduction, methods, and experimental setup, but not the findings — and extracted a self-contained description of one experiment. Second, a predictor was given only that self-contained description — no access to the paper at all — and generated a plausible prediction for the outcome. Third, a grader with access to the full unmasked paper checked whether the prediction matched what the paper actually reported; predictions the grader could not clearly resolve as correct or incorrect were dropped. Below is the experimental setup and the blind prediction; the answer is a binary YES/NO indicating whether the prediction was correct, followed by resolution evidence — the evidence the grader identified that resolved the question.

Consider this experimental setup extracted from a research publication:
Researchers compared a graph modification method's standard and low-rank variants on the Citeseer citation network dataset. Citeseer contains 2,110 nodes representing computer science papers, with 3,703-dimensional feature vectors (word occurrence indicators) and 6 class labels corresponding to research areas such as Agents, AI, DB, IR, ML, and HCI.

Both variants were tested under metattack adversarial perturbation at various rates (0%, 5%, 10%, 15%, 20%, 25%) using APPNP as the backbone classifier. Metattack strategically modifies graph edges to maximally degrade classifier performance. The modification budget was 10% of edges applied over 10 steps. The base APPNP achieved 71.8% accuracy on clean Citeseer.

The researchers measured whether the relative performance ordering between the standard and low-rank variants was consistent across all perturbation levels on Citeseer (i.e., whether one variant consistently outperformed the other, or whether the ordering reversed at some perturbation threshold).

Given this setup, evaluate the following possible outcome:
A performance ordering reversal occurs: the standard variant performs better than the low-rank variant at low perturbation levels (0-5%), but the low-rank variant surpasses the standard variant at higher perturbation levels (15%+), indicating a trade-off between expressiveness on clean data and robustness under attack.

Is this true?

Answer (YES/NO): NO